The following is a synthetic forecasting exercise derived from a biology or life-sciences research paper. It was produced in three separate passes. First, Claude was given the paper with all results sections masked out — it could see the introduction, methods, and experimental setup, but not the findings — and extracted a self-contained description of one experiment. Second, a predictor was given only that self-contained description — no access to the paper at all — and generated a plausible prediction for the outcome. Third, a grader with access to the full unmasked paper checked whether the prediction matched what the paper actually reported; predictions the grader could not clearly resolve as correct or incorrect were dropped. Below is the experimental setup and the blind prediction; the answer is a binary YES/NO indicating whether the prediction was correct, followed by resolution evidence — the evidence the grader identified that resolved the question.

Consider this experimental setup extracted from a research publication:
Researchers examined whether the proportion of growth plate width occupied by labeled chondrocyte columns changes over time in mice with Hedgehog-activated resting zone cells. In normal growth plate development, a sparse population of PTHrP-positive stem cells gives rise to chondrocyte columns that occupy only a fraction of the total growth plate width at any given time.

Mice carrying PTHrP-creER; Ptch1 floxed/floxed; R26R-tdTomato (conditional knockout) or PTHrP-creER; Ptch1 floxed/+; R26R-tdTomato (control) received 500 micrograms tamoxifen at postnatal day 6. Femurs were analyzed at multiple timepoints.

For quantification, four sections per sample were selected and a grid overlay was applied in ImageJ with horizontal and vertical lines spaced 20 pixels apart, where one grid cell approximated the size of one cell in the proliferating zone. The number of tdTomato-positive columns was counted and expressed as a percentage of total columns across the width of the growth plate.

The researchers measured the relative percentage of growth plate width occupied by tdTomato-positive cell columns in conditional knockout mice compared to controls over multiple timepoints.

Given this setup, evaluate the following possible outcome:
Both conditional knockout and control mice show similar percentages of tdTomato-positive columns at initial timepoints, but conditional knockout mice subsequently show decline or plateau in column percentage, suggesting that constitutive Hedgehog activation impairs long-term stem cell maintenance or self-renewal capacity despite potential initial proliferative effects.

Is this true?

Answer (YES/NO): NO